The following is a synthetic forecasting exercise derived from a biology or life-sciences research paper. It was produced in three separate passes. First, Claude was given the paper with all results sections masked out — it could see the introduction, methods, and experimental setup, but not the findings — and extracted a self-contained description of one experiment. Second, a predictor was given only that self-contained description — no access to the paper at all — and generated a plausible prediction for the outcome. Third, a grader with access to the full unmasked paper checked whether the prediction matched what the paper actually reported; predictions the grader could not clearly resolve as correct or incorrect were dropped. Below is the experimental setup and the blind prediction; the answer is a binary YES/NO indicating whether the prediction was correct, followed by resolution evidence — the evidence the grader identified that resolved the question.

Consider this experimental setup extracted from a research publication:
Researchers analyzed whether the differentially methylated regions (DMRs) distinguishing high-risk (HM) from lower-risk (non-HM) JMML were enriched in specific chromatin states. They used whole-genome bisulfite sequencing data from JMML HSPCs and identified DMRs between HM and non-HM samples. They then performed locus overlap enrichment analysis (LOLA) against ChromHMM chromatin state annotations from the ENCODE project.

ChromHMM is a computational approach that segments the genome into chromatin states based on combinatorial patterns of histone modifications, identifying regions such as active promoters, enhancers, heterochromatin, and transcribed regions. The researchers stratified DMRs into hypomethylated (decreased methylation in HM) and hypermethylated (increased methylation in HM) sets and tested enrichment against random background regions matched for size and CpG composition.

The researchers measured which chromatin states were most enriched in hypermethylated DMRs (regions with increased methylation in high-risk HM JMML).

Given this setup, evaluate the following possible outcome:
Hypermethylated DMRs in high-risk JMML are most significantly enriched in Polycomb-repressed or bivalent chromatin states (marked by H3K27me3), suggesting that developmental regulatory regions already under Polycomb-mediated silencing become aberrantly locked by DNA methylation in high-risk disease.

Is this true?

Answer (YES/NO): YES